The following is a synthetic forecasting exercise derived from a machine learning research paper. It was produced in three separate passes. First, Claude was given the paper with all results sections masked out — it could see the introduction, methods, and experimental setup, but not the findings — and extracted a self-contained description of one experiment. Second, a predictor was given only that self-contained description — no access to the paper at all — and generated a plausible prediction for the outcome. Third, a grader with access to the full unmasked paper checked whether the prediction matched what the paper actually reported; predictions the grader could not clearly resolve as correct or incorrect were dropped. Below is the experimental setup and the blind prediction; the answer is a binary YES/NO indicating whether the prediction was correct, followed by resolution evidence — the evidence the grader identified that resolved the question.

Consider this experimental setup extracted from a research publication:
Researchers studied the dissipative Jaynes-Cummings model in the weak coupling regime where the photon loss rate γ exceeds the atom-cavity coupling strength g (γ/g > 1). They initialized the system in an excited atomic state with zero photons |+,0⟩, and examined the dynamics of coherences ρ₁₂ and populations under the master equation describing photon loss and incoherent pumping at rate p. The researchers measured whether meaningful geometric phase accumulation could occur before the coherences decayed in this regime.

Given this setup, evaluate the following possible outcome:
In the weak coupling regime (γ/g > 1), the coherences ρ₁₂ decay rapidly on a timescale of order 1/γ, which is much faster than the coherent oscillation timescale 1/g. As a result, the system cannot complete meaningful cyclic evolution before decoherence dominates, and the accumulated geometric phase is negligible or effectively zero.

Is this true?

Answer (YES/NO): YES